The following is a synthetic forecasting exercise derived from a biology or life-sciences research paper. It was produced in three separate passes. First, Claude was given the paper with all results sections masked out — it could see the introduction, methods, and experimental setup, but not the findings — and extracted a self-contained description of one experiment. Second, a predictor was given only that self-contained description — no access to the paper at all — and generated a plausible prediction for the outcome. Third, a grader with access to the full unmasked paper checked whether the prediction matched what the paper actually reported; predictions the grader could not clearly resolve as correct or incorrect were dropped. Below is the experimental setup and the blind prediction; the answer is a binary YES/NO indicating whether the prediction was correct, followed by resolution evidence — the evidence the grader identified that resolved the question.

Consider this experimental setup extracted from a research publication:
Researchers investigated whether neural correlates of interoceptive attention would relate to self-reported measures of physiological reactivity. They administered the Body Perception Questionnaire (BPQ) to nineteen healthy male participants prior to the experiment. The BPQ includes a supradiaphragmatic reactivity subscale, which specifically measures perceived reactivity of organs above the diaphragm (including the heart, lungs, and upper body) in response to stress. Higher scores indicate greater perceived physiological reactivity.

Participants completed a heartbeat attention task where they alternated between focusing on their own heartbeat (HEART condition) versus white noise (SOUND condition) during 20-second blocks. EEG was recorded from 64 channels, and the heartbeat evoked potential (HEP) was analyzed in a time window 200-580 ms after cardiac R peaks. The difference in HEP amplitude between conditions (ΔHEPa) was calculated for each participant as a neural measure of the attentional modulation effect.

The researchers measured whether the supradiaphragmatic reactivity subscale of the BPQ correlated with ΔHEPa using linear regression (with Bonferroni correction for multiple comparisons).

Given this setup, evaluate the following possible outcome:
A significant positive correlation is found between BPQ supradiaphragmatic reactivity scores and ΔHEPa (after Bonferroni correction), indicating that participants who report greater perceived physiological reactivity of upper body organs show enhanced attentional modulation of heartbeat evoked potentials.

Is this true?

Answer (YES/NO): NO